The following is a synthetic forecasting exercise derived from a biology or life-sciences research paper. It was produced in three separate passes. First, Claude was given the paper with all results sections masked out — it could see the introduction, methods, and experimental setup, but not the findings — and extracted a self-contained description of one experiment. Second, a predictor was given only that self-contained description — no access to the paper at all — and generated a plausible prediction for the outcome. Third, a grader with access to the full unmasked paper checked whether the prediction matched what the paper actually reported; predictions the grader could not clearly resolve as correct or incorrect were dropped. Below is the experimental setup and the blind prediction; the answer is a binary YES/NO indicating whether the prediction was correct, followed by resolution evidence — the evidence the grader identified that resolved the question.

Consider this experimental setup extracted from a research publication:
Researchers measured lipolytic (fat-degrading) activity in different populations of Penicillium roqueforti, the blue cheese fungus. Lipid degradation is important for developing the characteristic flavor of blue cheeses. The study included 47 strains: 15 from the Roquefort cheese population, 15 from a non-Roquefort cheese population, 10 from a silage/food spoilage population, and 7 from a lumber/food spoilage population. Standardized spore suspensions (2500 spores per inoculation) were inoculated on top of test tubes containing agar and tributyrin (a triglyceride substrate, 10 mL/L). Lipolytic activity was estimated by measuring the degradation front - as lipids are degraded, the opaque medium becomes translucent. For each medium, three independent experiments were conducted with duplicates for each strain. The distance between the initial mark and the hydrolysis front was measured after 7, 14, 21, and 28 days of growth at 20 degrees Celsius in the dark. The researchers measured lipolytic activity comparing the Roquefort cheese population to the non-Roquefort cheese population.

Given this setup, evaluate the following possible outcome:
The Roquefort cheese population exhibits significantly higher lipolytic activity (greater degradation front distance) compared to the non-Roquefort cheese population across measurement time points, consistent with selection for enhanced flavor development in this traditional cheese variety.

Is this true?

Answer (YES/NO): NO